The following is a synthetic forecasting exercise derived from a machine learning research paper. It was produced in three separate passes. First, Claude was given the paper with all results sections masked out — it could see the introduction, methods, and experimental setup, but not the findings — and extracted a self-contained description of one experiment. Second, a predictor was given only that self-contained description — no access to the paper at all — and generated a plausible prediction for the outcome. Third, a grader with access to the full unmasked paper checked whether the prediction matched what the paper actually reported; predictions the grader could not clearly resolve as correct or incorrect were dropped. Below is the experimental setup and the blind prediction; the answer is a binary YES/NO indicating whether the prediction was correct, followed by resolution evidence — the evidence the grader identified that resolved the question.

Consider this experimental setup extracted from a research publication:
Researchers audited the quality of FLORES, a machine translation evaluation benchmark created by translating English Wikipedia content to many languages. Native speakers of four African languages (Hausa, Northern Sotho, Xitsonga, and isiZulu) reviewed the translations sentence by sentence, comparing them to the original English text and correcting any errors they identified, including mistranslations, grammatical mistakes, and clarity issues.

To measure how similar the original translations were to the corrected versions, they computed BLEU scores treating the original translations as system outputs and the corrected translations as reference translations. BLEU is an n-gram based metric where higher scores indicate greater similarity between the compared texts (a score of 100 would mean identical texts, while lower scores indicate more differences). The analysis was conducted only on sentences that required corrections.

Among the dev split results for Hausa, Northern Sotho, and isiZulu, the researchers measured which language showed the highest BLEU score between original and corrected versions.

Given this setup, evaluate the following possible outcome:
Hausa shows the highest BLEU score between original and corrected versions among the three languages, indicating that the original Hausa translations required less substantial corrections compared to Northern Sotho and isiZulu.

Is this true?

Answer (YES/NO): YES